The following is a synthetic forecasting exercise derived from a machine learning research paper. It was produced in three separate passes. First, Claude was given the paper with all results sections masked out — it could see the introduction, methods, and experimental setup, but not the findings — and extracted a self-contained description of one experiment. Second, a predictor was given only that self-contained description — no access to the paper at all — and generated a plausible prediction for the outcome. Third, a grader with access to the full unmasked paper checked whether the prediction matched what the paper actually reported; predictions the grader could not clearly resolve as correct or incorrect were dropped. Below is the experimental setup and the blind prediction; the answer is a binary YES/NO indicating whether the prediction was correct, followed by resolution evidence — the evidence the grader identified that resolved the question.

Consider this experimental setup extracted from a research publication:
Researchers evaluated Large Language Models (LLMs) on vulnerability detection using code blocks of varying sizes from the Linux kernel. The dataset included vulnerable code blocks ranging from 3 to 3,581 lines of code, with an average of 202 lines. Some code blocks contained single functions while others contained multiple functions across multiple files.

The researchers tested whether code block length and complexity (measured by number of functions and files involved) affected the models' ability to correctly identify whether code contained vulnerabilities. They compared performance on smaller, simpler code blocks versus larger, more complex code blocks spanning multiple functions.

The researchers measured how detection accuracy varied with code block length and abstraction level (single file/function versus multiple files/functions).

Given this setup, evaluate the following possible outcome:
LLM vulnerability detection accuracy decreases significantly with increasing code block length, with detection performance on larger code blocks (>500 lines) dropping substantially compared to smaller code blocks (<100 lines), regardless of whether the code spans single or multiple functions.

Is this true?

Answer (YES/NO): NO